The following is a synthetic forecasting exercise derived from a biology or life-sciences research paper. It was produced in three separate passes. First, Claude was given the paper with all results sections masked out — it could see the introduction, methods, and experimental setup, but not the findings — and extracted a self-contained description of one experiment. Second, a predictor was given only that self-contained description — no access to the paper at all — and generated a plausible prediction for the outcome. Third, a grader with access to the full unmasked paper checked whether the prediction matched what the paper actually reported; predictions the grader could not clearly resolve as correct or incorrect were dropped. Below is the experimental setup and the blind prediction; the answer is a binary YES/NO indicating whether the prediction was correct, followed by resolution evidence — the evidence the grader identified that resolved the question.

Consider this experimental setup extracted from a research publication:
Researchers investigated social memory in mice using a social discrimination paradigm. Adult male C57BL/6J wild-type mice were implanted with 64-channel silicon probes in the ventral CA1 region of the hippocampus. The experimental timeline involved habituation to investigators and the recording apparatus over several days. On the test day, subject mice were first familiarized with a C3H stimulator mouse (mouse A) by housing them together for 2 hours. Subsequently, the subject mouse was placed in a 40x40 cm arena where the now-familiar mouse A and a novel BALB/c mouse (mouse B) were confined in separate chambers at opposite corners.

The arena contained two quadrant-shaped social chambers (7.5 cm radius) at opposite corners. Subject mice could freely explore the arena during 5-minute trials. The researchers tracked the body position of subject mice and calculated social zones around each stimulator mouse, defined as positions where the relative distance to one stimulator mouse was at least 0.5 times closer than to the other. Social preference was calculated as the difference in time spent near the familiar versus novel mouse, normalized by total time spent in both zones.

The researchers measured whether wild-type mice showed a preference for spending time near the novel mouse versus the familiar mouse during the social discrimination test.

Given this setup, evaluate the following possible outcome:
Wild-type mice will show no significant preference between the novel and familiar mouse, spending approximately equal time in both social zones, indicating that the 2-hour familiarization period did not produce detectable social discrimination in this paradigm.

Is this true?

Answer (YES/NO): NO